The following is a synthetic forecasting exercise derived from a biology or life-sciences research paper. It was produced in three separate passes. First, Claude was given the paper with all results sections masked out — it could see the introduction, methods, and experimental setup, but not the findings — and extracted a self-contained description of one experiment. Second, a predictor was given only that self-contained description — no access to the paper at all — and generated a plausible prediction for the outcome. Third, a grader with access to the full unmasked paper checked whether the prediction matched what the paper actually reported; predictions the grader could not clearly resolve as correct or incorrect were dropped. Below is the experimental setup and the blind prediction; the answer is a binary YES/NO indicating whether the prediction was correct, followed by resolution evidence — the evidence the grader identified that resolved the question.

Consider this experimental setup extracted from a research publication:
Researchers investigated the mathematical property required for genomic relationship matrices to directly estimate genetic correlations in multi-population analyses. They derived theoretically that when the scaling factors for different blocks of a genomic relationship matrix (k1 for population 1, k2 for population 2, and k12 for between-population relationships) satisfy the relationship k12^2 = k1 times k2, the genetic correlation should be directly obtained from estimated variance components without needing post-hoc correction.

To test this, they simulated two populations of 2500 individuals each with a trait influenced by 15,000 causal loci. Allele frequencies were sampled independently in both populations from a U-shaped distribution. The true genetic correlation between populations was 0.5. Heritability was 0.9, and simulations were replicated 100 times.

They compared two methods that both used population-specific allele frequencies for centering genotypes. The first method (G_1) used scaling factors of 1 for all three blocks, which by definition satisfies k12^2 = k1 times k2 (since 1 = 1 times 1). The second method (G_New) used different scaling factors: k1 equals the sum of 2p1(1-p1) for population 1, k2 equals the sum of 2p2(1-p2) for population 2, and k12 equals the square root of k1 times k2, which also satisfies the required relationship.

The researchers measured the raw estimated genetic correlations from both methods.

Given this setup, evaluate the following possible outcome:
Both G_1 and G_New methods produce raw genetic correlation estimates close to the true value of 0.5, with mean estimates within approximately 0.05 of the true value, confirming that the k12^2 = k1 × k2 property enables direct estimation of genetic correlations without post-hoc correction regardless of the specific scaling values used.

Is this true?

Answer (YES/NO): YES